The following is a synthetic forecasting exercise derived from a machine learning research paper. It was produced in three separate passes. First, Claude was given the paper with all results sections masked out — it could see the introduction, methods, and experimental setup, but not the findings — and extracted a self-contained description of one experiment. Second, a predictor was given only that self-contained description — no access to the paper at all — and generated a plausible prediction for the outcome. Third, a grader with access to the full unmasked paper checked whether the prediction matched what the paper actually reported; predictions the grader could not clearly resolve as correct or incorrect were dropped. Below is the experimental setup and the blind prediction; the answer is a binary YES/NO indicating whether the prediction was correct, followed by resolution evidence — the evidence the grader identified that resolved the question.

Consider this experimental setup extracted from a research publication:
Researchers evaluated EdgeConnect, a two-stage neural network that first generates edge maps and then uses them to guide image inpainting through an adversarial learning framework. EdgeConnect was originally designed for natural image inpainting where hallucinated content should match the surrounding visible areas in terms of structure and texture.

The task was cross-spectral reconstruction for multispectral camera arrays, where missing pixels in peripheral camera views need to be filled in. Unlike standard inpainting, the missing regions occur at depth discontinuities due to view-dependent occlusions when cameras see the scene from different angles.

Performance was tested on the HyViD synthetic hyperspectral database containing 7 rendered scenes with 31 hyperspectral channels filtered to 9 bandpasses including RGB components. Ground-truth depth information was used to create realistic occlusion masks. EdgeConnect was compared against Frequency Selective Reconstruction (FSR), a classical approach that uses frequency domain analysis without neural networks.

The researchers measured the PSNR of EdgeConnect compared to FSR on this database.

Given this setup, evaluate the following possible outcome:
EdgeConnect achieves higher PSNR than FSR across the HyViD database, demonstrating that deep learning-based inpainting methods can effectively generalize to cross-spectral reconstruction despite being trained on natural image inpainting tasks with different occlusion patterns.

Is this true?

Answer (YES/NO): NO